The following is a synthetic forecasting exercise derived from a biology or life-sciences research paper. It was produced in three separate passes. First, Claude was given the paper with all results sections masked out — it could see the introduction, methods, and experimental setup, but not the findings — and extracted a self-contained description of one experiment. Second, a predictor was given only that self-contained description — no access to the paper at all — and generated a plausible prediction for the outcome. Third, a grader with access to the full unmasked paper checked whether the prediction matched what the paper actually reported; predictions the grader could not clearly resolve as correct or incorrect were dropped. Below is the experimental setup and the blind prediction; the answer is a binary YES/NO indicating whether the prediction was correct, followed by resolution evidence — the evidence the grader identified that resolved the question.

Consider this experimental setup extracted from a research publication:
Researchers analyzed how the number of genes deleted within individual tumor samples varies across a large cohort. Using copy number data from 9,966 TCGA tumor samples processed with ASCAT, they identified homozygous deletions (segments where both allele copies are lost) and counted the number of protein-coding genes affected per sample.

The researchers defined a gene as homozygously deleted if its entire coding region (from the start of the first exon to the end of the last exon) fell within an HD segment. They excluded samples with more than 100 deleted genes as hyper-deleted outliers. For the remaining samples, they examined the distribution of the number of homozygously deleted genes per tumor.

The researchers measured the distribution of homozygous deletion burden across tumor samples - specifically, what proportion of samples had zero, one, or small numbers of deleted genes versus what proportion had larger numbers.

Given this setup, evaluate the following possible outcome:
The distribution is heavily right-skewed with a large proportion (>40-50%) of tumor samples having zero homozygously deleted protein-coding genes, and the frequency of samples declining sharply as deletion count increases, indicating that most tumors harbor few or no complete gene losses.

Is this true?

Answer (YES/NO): YES